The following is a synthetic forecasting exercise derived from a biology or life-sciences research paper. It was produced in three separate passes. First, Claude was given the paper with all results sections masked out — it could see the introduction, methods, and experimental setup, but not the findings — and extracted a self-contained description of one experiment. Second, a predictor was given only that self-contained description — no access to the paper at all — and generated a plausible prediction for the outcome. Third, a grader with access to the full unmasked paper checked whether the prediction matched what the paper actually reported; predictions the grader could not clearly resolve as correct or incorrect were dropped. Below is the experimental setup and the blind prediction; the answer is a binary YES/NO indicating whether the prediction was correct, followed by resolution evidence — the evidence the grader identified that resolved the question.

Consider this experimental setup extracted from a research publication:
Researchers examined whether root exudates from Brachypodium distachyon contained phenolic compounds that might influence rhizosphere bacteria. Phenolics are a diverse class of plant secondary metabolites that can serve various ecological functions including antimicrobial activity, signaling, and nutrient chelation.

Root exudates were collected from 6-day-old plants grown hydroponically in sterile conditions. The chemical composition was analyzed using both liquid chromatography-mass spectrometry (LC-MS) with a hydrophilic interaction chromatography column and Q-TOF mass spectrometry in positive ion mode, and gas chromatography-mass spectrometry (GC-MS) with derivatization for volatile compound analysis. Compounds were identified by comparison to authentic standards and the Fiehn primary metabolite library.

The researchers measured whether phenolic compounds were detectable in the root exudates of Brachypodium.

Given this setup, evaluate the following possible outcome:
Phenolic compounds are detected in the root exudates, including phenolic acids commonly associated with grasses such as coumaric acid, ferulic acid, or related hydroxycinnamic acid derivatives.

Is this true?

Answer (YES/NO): NO